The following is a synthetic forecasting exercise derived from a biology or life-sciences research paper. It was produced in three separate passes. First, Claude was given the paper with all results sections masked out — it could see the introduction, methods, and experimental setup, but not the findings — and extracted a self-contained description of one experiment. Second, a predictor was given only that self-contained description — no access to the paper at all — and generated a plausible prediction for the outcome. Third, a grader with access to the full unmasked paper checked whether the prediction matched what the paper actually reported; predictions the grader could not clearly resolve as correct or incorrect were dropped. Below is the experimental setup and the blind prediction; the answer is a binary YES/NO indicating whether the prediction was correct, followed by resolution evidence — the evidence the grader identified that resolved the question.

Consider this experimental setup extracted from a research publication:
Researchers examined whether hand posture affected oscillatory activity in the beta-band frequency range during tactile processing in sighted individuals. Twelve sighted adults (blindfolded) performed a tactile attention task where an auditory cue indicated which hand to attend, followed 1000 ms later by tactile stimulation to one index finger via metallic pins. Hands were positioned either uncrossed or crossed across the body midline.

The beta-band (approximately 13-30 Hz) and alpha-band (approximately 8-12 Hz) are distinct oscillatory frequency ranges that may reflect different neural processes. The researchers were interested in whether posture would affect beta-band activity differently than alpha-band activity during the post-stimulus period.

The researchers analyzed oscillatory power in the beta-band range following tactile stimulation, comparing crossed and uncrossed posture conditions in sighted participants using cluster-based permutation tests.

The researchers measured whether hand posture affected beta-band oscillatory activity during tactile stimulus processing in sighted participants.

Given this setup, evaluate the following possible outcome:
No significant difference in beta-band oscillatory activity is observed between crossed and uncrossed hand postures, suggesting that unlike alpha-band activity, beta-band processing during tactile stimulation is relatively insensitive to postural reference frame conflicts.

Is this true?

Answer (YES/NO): YES